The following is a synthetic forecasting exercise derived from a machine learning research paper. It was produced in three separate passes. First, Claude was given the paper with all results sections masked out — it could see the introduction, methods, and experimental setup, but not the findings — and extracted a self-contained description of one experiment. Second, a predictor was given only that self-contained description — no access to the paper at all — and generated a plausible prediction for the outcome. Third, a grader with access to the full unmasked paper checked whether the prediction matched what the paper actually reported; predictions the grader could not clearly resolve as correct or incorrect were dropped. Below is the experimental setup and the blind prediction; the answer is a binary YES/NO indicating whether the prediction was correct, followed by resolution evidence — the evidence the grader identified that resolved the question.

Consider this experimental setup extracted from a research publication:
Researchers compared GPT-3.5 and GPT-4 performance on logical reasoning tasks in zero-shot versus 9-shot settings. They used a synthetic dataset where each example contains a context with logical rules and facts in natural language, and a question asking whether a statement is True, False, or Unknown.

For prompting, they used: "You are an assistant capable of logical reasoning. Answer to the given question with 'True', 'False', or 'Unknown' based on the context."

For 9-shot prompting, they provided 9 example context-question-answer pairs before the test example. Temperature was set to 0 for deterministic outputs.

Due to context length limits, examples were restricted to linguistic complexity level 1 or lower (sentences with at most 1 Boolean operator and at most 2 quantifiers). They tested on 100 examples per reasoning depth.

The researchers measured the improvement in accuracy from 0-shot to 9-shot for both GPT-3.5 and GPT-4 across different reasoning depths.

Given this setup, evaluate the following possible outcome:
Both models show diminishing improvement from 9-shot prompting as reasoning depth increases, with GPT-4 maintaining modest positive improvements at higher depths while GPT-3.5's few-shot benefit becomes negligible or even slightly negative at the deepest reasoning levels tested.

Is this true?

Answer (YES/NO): NO